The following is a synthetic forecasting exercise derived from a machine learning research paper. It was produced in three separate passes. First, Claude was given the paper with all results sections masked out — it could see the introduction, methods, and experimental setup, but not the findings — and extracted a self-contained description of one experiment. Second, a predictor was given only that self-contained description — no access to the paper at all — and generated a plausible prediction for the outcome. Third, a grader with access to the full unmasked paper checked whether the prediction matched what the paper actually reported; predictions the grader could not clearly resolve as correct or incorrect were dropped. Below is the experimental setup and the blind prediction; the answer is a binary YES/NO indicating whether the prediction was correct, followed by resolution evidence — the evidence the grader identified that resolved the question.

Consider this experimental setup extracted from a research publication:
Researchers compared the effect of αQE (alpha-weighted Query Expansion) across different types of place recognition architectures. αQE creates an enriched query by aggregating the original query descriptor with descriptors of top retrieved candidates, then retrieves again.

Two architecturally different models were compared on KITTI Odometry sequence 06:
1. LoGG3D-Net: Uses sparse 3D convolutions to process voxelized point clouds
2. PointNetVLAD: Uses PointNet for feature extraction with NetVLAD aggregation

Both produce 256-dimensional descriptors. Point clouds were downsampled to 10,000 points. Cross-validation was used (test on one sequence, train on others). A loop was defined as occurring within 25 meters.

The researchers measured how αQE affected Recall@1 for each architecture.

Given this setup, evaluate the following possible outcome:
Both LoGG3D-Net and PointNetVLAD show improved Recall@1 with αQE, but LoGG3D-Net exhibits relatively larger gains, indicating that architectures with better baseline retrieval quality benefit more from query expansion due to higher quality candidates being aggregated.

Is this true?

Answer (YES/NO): NO